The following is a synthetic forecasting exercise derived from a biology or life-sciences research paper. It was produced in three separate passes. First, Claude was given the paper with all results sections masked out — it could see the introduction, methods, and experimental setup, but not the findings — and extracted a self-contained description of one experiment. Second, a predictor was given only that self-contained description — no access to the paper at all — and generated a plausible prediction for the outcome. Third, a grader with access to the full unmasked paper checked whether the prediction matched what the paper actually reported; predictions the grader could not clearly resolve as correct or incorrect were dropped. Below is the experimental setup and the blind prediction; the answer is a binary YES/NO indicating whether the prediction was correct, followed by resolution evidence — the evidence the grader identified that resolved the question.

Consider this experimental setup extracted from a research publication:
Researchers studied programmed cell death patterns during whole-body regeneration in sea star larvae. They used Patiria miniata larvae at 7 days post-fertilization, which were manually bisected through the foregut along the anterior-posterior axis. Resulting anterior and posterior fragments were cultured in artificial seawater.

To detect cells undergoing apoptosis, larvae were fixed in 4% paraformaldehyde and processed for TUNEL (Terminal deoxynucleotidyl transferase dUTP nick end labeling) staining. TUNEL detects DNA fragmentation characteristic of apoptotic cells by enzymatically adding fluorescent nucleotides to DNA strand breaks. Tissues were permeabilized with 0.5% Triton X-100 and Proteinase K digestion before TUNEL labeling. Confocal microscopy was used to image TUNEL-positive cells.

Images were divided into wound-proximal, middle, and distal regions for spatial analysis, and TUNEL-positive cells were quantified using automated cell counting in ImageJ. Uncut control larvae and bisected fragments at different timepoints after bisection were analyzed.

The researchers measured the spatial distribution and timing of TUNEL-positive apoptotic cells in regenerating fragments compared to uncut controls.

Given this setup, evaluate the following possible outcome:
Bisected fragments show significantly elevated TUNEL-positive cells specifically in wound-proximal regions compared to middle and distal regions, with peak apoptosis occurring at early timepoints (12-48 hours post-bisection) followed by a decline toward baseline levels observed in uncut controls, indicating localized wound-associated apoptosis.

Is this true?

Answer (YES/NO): NO